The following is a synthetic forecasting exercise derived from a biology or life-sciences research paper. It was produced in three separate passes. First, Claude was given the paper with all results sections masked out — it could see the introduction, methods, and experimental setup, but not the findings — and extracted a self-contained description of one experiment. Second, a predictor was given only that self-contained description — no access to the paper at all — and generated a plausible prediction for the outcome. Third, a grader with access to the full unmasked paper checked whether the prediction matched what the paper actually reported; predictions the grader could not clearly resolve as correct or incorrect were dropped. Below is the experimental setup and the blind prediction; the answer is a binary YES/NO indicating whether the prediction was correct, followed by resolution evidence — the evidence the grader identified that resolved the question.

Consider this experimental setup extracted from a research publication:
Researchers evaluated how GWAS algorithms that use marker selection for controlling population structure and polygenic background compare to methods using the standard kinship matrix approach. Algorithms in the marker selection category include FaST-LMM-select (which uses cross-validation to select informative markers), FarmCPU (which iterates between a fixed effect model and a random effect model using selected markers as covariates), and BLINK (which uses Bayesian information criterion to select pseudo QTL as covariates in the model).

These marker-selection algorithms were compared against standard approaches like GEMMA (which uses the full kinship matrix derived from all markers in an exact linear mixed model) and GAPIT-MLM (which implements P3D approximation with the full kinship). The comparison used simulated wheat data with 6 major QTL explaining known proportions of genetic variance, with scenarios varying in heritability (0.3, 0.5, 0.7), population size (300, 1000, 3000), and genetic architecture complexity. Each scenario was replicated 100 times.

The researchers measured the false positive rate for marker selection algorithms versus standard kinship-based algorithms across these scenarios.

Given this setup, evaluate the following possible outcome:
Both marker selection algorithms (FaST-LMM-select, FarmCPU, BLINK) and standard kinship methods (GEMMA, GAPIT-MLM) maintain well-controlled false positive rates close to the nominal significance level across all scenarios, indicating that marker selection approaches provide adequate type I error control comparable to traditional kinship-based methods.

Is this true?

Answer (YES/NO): NO